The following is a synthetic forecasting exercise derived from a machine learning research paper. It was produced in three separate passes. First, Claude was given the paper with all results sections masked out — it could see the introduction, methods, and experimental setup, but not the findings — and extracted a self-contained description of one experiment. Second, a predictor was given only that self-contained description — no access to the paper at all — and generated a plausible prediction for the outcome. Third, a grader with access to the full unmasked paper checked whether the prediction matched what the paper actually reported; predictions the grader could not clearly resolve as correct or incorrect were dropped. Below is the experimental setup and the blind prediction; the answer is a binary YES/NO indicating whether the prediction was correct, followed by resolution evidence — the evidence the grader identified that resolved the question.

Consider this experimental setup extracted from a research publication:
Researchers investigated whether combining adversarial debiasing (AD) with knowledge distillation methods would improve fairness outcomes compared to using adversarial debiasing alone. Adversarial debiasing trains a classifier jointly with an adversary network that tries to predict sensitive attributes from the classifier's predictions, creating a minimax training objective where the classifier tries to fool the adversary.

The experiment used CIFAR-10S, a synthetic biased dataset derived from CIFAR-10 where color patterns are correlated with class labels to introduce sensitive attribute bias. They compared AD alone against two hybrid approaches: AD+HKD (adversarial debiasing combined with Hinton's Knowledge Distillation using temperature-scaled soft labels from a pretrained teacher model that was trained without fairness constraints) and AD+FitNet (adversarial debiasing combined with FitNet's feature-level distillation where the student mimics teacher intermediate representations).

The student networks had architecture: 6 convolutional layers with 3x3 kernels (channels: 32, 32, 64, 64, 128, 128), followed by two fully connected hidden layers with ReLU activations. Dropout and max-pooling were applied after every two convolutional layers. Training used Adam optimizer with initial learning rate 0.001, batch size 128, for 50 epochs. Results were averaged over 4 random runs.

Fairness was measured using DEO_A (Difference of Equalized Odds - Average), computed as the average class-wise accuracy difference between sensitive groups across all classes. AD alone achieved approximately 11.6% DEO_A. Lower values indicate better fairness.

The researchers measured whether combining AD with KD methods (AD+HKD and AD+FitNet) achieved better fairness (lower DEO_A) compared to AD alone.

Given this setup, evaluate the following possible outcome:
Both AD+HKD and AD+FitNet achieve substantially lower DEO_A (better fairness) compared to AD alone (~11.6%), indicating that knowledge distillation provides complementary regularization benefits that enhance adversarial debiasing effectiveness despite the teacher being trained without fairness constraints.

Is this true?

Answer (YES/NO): NO